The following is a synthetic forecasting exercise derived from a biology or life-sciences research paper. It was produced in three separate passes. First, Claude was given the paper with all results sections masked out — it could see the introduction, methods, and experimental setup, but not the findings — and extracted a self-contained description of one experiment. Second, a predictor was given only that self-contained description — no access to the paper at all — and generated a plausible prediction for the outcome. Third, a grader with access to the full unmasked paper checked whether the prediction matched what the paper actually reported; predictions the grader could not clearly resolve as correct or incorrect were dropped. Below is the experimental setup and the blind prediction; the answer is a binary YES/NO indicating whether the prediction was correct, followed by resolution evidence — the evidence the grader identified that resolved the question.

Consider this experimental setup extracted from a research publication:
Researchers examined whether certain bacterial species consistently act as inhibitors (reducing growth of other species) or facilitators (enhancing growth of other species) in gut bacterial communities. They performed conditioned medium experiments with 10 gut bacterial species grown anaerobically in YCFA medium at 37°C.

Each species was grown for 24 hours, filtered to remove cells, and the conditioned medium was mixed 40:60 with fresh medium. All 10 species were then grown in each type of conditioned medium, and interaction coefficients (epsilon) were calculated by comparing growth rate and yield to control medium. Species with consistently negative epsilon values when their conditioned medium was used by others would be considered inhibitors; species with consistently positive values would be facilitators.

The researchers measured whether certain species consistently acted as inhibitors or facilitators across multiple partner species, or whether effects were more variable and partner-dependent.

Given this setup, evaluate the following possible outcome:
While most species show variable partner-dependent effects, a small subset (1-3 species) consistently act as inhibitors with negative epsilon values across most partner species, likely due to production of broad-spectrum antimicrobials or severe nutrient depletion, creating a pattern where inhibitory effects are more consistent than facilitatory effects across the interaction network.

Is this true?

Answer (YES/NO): NO